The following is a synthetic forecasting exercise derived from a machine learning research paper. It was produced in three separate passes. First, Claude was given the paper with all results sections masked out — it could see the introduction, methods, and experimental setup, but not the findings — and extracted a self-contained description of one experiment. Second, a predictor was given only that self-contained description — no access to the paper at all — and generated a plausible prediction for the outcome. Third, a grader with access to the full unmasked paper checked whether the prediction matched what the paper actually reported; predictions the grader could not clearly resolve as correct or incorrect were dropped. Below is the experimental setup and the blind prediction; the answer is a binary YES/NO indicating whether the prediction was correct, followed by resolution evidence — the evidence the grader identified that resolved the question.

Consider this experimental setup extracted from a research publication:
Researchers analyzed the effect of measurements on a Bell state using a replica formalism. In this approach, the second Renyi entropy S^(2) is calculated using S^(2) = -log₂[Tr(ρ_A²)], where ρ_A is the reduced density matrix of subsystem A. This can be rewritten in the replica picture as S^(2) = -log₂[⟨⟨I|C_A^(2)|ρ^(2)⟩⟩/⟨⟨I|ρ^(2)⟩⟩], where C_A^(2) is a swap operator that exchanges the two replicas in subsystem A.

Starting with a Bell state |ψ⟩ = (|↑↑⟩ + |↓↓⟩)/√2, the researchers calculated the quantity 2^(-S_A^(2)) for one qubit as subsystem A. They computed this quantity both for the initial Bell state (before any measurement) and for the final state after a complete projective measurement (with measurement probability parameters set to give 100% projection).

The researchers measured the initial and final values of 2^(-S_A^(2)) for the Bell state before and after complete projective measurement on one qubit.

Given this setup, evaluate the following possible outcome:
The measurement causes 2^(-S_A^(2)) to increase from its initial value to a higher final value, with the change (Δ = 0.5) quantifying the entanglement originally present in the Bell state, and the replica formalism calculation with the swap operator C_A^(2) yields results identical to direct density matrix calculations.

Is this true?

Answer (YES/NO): NO